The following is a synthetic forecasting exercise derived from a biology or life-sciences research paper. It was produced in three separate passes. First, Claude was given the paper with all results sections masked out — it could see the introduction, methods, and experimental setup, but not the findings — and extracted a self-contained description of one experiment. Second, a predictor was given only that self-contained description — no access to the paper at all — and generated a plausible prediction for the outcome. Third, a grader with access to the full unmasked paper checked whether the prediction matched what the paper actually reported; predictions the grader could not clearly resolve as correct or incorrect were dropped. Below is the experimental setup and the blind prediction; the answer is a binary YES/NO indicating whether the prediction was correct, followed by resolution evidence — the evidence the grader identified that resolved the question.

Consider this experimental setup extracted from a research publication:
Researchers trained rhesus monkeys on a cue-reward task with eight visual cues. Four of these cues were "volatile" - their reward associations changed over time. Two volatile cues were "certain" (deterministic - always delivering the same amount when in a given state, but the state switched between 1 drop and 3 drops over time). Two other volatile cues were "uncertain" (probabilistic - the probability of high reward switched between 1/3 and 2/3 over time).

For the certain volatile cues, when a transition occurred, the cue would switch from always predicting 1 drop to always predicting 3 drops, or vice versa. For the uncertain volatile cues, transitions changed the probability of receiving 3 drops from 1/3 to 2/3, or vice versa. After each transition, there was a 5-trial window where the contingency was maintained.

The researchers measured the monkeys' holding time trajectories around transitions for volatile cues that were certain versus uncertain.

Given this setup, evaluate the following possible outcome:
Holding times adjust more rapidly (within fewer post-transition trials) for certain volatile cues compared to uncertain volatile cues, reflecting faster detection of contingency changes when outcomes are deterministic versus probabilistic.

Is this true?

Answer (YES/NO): YES